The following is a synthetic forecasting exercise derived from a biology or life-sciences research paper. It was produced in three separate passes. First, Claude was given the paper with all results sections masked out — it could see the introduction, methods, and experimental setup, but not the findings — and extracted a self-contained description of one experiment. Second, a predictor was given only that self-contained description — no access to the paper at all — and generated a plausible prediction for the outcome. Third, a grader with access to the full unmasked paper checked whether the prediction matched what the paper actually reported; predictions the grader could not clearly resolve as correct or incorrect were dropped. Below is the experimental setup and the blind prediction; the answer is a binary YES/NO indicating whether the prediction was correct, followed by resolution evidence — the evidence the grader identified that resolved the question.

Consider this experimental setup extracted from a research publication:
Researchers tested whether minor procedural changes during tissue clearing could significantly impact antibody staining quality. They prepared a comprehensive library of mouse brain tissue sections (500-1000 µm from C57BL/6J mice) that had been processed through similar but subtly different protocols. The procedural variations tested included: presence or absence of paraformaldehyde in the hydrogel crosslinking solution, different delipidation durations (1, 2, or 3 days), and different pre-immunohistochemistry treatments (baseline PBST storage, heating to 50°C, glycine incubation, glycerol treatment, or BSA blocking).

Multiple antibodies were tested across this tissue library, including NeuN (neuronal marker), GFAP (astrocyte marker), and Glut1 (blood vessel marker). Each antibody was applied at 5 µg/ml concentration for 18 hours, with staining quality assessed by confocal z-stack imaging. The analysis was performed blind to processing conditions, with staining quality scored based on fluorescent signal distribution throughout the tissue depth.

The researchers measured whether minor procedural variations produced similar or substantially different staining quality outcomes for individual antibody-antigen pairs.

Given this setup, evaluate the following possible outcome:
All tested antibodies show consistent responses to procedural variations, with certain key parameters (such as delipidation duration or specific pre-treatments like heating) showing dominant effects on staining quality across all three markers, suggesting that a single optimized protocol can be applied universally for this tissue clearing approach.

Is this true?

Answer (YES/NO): NO